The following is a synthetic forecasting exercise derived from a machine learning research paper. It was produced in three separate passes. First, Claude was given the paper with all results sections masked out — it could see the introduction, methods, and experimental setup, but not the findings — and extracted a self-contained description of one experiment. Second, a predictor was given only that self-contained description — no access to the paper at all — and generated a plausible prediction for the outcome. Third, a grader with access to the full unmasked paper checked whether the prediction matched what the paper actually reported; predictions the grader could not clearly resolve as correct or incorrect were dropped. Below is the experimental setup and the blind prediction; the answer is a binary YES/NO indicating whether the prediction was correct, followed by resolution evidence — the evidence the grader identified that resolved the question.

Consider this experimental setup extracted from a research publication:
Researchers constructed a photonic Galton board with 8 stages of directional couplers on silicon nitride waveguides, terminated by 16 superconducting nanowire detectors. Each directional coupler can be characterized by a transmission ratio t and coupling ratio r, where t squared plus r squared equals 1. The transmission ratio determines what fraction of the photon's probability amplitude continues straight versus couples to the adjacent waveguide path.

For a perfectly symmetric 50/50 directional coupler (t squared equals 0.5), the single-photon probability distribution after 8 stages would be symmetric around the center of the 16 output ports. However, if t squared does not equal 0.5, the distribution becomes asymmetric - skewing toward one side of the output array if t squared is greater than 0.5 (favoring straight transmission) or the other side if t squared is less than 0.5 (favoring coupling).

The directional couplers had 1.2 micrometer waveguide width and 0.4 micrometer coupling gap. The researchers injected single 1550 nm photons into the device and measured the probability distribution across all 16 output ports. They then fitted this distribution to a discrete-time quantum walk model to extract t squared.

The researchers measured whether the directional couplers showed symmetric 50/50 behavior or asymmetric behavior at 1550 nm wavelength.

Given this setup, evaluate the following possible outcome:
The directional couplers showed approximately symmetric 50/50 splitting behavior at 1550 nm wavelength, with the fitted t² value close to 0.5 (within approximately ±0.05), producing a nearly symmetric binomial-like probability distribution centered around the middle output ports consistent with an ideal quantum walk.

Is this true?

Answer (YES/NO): NO